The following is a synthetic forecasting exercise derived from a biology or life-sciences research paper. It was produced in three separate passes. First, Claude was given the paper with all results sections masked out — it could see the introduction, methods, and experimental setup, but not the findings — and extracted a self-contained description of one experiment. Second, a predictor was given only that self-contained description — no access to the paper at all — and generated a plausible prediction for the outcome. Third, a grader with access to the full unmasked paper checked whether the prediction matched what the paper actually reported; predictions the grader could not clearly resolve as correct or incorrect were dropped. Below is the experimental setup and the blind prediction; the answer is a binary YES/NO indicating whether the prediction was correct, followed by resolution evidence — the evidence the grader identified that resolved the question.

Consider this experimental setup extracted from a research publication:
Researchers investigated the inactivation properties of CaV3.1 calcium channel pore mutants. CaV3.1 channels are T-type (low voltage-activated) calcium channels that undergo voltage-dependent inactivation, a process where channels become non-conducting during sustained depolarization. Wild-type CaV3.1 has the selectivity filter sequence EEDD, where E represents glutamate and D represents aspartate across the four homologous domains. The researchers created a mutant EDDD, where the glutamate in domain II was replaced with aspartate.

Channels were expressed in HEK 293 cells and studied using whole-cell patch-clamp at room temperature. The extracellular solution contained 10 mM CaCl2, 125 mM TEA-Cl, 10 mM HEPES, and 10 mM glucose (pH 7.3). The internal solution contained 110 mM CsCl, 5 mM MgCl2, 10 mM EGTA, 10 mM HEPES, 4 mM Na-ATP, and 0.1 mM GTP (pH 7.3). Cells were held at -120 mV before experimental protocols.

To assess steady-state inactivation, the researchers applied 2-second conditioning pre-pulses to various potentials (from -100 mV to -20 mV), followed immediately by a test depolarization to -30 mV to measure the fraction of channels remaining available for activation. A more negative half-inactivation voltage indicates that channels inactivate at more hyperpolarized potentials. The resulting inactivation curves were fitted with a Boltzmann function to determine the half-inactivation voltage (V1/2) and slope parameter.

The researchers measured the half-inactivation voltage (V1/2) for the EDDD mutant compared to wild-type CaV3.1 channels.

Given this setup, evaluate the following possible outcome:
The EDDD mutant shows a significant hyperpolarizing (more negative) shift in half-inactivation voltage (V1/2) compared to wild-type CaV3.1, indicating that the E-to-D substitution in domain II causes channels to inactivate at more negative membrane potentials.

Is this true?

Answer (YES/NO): NO